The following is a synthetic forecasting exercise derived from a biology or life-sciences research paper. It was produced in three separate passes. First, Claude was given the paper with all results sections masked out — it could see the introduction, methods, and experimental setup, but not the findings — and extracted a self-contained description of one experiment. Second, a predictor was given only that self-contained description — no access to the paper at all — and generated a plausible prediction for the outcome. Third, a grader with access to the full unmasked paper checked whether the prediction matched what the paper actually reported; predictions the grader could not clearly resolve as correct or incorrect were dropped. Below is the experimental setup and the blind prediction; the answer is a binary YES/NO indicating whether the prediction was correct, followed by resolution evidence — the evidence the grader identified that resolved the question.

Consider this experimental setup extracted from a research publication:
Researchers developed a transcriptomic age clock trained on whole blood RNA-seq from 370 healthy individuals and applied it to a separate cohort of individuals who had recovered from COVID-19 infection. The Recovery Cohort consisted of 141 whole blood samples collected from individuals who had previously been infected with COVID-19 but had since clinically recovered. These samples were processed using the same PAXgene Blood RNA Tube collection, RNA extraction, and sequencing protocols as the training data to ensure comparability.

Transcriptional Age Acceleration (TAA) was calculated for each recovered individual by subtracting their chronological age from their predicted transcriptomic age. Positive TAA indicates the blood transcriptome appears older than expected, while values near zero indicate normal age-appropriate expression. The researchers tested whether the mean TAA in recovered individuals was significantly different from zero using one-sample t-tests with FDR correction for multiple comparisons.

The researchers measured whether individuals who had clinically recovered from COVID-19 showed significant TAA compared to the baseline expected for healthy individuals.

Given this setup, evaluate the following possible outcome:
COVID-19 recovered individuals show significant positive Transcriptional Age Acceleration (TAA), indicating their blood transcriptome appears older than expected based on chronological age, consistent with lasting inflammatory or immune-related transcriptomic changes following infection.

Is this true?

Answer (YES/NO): NO